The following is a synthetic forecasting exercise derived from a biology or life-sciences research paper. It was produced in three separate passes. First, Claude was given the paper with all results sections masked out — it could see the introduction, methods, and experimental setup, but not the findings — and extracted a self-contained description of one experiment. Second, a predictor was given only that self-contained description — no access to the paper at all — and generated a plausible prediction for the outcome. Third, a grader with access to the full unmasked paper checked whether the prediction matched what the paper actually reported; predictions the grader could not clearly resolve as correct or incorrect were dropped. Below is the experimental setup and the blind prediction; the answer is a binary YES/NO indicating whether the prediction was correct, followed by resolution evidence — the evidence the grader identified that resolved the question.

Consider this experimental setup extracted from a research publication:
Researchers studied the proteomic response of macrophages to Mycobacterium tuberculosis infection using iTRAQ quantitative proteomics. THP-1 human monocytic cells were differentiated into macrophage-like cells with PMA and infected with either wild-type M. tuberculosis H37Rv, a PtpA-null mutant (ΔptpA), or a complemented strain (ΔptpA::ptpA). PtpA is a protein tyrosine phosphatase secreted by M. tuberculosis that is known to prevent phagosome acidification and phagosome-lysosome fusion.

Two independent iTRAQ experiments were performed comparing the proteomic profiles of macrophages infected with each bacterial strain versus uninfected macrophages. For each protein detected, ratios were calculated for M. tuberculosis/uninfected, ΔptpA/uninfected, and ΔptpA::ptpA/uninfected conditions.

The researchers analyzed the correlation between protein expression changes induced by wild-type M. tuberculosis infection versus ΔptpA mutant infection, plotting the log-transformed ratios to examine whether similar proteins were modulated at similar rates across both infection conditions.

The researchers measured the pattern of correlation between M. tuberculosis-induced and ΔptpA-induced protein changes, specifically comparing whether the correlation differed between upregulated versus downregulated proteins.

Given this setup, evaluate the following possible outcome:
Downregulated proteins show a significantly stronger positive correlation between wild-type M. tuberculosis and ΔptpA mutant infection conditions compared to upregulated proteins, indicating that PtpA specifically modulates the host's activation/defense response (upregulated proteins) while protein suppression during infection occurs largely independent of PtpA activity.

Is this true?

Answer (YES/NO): NO